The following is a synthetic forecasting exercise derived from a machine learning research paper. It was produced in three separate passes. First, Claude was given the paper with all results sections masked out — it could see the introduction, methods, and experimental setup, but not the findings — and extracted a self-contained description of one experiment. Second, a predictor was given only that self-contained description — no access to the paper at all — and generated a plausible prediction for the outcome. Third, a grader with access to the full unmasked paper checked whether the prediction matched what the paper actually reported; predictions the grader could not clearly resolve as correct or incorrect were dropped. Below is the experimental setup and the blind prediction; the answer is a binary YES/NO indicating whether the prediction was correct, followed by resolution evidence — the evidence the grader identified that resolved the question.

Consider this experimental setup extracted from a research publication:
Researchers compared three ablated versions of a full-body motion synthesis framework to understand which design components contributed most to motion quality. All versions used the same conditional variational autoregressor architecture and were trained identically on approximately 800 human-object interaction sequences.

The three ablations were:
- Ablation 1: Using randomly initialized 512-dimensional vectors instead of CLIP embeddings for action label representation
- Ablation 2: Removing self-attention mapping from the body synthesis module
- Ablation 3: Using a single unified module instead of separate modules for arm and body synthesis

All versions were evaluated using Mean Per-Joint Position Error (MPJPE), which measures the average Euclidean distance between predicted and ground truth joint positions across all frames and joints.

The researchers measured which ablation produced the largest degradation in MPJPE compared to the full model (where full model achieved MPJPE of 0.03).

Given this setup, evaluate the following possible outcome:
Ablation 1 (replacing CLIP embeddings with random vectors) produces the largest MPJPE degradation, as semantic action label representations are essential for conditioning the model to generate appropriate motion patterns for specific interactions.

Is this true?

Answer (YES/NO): NO